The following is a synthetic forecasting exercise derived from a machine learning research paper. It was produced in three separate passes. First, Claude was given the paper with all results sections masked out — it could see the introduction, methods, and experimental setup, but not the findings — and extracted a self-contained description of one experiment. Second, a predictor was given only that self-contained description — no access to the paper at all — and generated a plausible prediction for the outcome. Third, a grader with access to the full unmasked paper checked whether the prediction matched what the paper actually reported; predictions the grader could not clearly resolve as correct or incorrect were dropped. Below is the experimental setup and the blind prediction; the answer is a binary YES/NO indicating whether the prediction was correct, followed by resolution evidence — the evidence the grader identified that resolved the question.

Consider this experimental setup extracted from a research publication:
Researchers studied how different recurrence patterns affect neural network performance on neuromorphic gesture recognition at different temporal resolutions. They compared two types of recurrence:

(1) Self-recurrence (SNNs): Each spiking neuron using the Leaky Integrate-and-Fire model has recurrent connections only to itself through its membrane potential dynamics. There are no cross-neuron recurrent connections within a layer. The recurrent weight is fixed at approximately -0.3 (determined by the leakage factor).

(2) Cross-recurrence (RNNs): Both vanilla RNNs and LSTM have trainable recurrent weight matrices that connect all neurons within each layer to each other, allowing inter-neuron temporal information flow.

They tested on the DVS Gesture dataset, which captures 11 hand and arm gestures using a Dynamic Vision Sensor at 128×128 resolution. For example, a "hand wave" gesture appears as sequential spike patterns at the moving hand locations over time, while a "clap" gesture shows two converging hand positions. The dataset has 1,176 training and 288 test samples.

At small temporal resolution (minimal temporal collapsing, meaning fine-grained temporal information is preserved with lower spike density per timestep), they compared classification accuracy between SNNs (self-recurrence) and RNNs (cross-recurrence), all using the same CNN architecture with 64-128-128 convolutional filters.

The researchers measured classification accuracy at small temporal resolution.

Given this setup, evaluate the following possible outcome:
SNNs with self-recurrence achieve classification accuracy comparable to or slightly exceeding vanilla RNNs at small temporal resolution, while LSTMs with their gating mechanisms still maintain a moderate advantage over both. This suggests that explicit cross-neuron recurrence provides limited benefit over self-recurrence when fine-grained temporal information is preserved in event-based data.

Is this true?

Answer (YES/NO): NO